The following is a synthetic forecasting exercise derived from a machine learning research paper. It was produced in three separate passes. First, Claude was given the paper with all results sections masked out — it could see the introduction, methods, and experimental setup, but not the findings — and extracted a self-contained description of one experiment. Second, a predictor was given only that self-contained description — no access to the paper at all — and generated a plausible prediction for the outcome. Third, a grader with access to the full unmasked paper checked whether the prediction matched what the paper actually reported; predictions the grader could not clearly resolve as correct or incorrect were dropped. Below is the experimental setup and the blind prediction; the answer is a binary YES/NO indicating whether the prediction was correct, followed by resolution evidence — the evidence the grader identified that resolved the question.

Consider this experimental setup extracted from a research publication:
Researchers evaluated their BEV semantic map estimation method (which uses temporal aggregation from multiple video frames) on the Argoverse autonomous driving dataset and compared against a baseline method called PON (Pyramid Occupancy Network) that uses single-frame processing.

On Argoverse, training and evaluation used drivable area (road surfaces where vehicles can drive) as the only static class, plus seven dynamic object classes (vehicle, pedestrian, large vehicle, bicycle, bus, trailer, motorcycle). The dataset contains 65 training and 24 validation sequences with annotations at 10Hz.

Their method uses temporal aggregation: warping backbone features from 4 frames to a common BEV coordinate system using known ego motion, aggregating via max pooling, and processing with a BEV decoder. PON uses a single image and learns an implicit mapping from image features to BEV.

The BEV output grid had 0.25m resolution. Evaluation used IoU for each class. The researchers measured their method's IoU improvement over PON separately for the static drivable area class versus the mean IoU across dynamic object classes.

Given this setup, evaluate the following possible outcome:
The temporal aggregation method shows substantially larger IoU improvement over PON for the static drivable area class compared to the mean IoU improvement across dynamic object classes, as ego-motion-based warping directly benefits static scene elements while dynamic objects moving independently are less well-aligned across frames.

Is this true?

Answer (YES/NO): YES